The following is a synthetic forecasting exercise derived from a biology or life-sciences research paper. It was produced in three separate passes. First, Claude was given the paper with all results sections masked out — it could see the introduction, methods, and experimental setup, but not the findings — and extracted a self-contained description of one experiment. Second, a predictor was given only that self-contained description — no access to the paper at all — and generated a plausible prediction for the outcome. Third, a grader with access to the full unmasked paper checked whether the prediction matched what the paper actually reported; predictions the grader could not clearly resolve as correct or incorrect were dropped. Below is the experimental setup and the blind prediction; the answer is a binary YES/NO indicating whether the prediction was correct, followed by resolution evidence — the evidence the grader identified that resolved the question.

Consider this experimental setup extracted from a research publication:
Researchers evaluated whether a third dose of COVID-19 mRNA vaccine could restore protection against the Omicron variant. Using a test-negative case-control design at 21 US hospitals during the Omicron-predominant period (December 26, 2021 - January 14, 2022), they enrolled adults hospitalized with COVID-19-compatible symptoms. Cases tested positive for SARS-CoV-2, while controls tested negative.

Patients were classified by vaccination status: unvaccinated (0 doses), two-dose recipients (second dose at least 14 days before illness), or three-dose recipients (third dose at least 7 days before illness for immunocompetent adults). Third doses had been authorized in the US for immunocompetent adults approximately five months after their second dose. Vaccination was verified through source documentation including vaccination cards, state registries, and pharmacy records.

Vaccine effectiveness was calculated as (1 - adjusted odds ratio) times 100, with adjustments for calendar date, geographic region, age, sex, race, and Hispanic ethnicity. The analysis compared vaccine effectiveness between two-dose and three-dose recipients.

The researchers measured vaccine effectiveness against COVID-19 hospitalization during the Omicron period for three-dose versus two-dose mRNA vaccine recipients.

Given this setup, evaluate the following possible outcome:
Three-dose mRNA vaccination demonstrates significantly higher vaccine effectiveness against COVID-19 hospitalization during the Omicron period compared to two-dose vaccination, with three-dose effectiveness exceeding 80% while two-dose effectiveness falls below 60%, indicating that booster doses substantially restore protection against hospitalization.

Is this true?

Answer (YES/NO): NO